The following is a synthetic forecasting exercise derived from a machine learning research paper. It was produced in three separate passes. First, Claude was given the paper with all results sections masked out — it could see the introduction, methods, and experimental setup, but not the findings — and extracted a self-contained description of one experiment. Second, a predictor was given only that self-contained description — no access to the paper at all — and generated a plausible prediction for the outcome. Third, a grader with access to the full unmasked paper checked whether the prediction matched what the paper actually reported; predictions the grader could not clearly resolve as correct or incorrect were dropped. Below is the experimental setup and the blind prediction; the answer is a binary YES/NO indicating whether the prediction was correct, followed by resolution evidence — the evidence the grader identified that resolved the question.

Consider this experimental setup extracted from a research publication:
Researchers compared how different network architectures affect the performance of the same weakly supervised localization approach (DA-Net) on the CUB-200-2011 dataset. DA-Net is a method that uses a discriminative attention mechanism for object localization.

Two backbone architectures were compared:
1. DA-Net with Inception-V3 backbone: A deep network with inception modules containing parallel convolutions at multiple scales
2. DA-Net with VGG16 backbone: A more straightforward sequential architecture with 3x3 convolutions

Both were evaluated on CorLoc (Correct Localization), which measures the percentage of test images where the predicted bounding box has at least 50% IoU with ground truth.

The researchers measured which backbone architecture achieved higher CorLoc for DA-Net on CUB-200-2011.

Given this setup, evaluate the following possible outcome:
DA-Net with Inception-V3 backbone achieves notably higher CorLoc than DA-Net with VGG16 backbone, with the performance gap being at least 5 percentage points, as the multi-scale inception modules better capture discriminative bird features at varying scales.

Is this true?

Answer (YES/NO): NO